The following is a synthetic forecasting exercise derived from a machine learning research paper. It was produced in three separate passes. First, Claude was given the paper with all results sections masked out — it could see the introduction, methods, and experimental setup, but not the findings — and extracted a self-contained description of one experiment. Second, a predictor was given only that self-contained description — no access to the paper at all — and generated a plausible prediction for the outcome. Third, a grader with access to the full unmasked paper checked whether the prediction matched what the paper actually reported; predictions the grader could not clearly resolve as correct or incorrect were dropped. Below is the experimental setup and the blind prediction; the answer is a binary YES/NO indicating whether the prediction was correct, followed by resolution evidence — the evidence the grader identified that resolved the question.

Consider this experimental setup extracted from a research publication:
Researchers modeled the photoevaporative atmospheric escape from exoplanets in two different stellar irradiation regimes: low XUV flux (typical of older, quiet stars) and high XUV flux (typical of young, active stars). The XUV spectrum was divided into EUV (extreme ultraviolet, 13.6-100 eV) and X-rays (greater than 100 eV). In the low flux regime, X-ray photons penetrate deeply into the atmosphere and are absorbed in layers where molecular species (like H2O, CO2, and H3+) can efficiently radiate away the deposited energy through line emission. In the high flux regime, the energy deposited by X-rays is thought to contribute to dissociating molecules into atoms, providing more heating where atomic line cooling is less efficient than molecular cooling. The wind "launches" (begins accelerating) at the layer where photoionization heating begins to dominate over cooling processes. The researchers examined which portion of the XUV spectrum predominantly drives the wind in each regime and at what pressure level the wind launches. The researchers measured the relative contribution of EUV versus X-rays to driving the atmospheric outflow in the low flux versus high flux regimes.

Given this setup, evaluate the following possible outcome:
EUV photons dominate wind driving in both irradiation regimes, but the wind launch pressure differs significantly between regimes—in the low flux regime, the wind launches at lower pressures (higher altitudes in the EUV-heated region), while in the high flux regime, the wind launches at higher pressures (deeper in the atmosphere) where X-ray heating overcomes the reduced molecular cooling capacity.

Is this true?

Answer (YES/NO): NO